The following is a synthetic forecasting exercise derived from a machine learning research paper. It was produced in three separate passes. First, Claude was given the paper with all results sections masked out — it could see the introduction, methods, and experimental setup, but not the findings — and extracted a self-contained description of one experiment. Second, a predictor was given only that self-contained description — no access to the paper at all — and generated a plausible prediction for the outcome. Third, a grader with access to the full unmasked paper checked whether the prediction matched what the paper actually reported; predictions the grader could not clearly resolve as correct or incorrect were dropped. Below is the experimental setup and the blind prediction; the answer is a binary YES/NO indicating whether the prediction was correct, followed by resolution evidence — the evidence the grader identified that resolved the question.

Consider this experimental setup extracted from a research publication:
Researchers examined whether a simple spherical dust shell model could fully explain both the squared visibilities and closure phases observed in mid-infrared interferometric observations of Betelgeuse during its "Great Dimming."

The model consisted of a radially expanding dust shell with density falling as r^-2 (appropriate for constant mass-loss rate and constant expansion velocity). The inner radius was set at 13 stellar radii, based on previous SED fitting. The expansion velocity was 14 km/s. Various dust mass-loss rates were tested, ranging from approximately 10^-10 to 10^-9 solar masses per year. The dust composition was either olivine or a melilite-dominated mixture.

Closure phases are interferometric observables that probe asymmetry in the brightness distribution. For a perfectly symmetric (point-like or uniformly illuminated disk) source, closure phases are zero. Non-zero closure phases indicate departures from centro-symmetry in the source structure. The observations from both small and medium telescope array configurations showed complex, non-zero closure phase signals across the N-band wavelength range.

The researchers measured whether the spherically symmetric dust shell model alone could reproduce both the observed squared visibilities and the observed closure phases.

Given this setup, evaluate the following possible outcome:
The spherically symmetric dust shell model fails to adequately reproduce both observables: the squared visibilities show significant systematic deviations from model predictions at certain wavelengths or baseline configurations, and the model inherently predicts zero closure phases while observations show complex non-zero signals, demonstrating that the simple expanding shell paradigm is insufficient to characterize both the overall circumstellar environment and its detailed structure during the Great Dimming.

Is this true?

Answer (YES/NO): NO